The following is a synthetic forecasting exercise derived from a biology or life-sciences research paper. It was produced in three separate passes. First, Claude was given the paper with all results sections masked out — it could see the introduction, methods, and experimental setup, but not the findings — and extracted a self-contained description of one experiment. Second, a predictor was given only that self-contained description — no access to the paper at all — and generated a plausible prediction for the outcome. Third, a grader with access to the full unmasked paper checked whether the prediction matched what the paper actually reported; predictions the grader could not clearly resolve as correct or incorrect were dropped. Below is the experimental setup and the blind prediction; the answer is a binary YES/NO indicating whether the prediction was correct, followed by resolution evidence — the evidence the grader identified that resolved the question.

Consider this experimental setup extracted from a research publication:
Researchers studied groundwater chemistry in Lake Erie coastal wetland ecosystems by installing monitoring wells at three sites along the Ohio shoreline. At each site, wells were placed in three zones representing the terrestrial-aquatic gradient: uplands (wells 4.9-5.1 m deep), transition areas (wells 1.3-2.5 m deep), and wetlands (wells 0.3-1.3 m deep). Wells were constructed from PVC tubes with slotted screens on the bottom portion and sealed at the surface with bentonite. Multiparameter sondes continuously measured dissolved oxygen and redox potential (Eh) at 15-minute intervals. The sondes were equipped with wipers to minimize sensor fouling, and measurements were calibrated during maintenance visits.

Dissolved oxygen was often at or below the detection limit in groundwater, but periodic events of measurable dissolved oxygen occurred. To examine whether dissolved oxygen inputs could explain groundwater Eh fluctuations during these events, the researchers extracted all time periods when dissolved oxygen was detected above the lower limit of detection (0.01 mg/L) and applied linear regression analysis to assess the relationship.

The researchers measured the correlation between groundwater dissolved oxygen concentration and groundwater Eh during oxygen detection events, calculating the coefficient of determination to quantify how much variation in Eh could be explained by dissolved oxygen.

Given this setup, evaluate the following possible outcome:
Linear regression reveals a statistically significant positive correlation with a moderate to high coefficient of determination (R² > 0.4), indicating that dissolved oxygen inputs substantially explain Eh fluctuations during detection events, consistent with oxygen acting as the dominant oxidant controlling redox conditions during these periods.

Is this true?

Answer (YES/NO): YES